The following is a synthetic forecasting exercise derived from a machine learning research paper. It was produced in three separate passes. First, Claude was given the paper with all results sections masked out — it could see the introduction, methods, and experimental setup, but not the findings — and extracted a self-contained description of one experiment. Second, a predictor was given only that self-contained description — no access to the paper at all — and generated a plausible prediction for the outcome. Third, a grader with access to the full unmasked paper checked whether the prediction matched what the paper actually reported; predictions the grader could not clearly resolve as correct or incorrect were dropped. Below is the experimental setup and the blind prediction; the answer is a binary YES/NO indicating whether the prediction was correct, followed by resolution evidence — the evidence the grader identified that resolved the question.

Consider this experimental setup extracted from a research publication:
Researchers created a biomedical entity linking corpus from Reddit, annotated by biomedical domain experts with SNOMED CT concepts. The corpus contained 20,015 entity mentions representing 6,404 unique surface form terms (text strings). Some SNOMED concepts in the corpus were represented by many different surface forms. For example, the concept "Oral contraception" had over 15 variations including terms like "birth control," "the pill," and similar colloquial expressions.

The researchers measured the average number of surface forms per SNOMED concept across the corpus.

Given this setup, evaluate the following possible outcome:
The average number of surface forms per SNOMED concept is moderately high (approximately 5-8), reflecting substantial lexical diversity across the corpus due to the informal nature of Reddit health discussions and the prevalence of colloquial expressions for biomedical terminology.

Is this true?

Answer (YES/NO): NO